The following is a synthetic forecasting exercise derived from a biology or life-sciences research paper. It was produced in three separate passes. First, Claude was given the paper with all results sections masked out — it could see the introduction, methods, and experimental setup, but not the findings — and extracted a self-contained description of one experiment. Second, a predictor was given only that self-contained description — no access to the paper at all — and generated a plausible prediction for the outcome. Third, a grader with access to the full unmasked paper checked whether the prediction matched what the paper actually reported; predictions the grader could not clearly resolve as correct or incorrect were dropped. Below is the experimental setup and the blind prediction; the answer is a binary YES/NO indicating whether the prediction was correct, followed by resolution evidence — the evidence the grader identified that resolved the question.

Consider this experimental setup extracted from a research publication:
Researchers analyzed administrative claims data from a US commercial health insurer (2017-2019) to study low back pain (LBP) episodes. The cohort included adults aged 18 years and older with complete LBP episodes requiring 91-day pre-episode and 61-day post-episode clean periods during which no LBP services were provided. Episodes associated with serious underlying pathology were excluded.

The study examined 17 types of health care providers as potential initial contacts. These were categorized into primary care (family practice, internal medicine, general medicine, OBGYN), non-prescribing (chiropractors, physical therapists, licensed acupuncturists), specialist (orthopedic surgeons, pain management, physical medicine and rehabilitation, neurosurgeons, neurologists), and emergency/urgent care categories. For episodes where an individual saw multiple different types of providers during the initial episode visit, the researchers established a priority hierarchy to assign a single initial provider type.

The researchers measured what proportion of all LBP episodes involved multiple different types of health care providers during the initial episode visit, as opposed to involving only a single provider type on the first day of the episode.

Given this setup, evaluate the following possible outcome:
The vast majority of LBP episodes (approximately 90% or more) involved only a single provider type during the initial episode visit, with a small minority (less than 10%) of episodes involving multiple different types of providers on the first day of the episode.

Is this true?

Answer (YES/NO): YES